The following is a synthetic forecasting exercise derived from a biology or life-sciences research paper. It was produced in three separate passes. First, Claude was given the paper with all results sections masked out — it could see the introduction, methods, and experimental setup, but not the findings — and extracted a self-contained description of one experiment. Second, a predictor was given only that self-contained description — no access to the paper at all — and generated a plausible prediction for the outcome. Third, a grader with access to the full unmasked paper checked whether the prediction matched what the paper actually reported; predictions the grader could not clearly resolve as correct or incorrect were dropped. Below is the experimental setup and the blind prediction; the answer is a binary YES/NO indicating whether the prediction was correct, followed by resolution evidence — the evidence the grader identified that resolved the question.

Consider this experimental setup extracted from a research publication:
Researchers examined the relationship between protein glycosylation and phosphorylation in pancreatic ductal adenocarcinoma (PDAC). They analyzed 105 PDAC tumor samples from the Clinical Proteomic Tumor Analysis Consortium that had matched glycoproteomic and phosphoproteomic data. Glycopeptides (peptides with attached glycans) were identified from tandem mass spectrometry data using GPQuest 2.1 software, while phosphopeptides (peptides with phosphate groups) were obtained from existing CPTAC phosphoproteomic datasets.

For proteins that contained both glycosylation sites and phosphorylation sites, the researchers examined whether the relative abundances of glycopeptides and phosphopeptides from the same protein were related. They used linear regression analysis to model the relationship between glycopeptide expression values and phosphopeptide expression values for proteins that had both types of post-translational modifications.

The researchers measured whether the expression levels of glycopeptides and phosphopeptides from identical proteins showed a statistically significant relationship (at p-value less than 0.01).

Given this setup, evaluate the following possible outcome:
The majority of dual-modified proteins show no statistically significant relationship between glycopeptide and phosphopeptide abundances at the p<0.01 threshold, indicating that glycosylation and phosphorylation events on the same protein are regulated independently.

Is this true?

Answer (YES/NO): NO